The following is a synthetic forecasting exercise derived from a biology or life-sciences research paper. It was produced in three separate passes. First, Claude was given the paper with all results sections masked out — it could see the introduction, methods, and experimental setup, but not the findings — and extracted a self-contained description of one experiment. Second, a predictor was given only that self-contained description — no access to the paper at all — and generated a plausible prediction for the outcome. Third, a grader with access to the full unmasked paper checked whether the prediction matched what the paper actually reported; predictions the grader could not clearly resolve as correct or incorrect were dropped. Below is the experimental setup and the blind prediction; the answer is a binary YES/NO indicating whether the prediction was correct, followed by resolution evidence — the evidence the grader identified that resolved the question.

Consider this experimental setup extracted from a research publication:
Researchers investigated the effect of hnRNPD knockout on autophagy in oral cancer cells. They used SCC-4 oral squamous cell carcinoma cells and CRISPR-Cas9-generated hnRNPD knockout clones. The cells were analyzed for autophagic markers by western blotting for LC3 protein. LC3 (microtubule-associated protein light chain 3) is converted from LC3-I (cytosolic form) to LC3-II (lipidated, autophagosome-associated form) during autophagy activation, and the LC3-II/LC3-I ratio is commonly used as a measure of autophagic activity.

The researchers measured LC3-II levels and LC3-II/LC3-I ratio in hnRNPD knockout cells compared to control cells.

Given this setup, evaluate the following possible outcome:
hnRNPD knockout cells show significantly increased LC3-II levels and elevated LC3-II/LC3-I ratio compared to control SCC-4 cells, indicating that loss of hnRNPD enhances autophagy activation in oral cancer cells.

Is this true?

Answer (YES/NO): NO